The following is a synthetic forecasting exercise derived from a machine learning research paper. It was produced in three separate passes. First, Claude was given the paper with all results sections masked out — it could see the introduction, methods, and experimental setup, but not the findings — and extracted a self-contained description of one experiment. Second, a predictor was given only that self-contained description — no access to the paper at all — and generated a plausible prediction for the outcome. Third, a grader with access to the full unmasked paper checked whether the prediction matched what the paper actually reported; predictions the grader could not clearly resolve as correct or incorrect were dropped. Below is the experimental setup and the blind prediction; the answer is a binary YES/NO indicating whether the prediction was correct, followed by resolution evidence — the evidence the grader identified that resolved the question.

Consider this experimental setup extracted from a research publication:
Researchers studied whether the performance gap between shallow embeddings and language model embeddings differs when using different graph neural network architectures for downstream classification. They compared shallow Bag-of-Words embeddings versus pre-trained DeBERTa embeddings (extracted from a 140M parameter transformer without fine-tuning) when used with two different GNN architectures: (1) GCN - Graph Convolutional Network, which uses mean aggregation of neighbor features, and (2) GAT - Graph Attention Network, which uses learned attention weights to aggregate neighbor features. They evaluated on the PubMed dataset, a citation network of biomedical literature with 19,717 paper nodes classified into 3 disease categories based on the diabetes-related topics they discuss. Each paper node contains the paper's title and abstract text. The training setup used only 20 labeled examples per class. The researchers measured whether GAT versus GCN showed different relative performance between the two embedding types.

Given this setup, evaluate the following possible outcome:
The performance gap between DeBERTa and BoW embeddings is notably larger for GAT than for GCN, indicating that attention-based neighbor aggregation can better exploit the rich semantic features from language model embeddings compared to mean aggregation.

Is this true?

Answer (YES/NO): NO